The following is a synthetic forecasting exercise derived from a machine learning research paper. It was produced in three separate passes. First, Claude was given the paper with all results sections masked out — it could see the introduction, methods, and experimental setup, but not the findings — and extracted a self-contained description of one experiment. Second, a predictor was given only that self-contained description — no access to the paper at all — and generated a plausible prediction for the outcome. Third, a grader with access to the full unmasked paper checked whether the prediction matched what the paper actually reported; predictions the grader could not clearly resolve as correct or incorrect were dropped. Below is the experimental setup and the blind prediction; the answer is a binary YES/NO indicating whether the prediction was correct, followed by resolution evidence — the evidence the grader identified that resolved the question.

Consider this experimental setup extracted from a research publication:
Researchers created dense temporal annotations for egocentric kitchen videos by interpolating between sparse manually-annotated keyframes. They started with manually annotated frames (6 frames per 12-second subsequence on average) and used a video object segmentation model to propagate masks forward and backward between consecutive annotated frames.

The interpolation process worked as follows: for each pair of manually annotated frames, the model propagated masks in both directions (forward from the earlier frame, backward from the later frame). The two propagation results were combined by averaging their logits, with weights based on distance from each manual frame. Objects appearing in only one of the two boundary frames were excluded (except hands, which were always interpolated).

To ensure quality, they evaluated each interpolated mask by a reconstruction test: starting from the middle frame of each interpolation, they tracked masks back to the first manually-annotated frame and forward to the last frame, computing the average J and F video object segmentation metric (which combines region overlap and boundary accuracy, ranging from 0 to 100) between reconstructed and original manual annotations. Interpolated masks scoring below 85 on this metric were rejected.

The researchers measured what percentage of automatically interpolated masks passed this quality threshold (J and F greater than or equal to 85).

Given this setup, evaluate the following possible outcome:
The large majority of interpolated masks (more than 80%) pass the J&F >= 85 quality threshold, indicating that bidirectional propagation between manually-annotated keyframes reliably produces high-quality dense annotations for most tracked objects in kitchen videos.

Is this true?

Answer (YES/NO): NO